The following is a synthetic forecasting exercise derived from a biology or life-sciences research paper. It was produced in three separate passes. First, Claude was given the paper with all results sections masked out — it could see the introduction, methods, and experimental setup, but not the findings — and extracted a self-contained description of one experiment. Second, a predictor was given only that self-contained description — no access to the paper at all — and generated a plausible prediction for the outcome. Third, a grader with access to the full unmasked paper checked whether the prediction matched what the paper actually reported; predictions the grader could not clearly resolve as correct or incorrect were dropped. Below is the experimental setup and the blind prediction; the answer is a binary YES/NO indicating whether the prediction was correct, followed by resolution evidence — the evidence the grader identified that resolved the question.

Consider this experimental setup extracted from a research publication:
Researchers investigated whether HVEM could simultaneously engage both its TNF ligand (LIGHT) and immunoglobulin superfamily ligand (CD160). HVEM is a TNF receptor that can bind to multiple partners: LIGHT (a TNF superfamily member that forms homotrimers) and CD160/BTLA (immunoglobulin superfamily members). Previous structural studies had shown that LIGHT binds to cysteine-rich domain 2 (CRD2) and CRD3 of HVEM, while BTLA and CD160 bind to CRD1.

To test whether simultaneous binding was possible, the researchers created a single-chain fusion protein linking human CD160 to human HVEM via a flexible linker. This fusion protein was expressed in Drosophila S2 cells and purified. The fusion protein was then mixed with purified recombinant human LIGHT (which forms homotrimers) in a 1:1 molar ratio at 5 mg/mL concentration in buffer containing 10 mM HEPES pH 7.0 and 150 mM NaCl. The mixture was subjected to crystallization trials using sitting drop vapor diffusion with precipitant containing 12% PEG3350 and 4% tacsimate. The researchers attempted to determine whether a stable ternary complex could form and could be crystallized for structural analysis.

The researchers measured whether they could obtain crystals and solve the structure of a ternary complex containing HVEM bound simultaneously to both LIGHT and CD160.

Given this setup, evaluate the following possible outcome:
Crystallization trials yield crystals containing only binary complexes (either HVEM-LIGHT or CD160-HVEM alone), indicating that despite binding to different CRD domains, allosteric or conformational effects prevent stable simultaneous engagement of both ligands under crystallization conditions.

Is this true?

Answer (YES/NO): NO